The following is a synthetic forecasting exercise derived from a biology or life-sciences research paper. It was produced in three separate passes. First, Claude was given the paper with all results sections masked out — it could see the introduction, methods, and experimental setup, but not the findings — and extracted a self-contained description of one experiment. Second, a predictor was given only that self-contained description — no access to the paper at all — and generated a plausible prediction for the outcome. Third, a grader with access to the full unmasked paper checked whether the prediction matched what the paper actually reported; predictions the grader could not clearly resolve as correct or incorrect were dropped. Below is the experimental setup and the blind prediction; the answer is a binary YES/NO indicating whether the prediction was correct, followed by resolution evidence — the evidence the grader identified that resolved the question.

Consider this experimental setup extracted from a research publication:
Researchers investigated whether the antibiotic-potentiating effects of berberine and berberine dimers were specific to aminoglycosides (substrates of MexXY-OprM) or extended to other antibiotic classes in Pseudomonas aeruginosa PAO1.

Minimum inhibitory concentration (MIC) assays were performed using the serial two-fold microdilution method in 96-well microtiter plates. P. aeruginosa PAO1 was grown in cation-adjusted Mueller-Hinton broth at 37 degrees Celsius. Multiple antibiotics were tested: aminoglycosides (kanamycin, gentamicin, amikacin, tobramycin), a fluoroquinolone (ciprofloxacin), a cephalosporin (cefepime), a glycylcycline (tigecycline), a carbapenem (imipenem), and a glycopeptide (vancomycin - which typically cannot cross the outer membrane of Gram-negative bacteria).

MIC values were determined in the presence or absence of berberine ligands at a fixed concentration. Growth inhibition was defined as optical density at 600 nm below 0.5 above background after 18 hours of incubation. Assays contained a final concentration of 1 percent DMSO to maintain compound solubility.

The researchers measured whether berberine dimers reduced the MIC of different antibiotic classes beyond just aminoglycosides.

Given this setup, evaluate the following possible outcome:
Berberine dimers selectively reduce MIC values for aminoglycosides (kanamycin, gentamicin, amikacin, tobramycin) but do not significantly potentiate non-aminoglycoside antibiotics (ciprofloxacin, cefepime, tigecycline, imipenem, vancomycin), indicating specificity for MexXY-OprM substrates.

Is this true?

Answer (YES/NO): NO